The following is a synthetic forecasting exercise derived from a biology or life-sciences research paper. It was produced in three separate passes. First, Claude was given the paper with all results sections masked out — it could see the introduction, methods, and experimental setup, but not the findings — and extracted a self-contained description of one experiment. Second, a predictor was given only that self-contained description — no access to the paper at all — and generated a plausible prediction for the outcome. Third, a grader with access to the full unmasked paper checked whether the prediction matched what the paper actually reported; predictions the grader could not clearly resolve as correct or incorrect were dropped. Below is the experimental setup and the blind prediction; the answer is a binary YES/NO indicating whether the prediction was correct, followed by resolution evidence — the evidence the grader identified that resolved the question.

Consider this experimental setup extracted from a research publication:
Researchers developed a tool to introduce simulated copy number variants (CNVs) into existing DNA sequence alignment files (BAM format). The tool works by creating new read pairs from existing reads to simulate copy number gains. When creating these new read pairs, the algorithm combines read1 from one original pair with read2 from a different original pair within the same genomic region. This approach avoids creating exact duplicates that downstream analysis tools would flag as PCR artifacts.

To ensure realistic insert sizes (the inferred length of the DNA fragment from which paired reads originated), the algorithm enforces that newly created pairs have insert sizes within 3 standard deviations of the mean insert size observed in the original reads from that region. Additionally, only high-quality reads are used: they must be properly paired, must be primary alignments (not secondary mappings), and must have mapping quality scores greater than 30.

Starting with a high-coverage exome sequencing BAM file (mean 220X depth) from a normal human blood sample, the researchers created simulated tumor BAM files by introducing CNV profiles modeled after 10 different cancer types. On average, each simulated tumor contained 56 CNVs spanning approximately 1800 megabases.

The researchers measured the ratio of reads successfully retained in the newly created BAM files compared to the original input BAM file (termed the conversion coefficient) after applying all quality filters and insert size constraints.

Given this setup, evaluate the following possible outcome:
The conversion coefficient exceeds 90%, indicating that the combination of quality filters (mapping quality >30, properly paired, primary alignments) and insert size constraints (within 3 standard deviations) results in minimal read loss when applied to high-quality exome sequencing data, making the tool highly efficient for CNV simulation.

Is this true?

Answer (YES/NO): NO